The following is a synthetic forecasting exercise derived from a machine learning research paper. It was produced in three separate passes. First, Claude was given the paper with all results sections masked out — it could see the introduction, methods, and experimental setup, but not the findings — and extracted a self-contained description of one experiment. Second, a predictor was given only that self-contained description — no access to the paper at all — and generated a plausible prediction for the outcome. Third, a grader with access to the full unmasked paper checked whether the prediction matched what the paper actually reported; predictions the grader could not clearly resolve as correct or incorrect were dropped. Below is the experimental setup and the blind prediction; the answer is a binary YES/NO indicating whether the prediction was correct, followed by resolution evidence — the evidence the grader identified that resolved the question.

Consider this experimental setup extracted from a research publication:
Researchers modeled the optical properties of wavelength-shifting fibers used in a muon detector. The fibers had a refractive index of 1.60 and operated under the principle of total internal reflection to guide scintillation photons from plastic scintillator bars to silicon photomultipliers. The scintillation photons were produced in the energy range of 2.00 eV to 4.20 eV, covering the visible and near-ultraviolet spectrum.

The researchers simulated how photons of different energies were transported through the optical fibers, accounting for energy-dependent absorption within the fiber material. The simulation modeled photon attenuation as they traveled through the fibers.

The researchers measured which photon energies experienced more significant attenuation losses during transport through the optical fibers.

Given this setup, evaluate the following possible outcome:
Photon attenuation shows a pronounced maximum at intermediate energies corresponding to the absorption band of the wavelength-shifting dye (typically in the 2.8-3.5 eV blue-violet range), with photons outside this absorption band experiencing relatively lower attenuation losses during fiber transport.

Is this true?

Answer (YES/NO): NO